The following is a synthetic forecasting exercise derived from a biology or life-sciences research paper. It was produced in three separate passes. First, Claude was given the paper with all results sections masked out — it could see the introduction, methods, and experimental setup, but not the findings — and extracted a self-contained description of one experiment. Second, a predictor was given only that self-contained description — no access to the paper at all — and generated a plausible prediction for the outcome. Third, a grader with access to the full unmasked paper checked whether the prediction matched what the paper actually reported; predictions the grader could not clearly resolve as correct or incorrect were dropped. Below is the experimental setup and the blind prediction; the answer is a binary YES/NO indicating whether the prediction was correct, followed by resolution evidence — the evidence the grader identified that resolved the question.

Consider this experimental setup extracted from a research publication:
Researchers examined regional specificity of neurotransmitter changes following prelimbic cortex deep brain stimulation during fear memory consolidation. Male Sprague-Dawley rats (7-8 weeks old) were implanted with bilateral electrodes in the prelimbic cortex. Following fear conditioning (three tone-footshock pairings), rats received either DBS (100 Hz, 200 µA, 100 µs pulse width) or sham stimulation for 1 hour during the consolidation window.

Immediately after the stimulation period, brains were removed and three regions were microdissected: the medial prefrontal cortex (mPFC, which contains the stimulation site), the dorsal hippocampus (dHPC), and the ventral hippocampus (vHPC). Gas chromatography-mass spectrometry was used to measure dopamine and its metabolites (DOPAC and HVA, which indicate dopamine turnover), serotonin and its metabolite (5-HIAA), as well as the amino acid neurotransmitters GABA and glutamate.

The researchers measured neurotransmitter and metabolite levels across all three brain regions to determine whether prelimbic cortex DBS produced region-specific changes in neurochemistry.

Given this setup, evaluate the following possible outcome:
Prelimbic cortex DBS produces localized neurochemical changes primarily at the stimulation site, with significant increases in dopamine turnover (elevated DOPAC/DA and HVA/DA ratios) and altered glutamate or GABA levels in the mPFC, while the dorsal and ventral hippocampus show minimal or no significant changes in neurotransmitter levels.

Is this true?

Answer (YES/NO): NO